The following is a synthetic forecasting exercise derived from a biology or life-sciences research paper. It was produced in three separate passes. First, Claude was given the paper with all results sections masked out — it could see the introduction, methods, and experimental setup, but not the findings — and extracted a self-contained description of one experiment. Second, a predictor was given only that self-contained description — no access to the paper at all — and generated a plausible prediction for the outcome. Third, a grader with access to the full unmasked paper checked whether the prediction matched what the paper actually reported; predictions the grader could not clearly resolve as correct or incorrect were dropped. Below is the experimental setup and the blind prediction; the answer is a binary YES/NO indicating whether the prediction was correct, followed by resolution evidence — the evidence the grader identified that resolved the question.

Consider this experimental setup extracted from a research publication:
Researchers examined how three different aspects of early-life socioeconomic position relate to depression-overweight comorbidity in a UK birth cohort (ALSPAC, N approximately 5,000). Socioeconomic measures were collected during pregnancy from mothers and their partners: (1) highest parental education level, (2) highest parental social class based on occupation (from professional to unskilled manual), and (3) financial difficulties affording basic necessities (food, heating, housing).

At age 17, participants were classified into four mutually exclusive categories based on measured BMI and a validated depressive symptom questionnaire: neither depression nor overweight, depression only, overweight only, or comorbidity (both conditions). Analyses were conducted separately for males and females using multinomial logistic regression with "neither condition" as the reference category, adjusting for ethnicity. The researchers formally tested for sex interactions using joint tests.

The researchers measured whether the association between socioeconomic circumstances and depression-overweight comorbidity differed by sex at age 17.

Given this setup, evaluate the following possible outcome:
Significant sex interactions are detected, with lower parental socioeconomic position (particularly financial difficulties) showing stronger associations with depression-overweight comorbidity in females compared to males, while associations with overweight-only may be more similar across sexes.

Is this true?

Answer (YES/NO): NO